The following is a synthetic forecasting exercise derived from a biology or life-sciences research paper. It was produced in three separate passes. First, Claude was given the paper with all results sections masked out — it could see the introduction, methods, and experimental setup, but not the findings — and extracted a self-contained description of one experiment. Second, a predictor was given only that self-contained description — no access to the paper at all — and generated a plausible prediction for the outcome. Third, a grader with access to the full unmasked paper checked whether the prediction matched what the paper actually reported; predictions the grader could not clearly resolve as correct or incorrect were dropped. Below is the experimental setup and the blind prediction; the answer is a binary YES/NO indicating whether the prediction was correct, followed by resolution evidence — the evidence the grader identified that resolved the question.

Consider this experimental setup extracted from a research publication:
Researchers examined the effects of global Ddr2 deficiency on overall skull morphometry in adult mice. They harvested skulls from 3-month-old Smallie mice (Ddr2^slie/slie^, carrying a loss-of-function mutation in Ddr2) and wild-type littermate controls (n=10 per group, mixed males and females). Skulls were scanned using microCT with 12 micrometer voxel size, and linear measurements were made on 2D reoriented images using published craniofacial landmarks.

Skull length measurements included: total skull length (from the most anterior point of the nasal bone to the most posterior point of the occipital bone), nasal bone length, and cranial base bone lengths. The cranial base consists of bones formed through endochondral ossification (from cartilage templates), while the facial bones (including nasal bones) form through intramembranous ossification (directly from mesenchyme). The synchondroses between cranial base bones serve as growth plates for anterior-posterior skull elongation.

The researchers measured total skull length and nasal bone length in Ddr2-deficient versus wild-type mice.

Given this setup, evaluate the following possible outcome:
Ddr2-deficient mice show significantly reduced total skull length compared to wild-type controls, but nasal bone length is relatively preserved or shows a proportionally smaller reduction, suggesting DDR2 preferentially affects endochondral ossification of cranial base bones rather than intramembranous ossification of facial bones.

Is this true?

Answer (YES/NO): NO